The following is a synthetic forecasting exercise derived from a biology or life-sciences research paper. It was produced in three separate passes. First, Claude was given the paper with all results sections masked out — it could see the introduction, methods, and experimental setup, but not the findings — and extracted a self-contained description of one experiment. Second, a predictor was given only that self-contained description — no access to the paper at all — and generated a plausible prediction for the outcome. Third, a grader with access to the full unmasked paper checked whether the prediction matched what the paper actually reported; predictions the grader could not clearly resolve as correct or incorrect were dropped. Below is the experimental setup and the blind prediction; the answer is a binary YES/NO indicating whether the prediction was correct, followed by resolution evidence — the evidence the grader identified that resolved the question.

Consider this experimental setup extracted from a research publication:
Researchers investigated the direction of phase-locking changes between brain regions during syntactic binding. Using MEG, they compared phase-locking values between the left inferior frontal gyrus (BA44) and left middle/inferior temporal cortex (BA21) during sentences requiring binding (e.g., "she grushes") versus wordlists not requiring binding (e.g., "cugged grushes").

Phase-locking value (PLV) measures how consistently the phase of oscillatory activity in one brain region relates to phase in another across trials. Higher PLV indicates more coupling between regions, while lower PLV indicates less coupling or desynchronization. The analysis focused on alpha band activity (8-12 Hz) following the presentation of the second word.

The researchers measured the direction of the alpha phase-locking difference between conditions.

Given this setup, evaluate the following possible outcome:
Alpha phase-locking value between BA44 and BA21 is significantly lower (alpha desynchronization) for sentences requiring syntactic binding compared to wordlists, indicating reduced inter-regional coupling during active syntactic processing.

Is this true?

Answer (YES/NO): YES